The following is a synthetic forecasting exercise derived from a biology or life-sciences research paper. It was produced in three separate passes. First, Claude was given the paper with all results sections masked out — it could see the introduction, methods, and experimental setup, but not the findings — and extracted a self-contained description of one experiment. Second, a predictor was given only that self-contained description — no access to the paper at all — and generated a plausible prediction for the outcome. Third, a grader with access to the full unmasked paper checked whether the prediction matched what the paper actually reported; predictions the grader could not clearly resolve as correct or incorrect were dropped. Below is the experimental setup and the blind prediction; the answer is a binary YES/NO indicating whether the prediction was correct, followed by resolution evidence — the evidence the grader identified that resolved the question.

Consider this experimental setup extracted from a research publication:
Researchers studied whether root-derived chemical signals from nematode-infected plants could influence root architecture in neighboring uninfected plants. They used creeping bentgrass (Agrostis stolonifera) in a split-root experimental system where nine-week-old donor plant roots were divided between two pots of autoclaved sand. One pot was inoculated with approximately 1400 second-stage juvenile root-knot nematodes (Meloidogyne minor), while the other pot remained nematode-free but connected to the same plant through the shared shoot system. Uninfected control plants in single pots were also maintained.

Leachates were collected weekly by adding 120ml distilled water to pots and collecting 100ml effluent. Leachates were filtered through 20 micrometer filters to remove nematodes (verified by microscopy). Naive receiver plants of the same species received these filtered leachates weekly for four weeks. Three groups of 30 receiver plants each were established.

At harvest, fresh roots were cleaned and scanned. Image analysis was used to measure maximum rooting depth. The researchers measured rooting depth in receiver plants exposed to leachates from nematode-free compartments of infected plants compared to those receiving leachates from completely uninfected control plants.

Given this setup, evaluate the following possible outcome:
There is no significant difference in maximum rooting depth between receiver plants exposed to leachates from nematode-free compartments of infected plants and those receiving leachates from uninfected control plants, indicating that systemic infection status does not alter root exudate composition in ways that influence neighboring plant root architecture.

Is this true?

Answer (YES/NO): NO